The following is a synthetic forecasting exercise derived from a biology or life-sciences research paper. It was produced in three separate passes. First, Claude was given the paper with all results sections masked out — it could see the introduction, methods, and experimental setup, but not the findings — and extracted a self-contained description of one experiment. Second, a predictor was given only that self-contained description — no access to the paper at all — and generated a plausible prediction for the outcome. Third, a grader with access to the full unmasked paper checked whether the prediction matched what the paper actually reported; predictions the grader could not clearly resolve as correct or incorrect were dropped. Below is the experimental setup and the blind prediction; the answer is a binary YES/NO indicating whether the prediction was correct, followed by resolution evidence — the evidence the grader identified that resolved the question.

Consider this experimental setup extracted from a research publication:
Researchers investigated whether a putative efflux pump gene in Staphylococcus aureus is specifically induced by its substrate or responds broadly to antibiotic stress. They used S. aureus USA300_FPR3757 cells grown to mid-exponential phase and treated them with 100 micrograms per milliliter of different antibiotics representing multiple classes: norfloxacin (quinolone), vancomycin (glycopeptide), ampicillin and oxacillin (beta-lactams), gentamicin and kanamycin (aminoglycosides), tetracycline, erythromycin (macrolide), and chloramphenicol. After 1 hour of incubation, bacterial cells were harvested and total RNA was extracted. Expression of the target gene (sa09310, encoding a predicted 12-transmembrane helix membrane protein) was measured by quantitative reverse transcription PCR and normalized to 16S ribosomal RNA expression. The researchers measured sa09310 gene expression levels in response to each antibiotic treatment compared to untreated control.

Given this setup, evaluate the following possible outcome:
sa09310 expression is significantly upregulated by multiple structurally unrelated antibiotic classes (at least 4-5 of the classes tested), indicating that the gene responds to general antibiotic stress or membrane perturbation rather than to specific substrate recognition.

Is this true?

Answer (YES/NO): YES